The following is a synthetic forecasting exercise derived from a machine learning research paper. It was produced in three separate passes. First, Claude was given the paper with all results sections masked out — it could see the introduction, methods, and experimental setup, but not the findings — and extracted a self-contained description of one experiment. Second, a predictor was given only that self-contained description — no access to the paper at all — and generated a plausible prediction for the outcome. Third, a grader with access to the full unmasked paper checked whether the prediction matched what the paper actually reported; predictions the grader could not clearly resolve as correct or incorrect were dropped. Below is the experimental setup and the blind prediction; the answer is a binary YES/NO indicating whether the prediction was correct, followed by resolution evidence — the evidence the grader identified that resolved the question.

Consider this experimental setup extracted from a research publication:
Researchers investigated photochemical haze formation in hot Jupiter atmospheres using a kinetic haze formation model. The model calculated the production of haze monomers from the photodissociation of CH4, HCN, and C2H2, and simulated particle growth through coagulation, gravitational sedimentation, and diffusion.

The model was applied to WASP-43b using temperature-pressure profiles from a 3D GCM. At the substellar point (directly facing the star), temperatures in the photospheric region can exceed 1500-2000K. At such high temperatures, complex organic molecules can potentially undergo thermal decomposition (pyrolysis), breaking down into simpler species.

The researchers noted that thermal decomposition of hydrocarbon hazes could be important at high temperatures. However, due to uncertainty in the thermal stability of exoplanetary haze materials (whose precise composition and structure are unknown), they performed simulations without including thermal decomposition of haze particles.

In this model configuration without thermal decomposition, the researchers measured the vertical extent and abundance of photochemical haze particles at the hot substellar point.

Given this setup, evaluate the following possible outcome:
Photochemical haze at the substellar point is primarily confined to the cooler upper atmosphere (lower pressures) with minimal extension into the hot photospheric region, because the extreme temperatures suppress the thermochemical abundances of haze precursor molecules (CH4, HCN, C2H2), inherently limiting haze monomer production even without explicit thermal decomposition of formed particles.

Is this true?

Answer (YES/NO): NO